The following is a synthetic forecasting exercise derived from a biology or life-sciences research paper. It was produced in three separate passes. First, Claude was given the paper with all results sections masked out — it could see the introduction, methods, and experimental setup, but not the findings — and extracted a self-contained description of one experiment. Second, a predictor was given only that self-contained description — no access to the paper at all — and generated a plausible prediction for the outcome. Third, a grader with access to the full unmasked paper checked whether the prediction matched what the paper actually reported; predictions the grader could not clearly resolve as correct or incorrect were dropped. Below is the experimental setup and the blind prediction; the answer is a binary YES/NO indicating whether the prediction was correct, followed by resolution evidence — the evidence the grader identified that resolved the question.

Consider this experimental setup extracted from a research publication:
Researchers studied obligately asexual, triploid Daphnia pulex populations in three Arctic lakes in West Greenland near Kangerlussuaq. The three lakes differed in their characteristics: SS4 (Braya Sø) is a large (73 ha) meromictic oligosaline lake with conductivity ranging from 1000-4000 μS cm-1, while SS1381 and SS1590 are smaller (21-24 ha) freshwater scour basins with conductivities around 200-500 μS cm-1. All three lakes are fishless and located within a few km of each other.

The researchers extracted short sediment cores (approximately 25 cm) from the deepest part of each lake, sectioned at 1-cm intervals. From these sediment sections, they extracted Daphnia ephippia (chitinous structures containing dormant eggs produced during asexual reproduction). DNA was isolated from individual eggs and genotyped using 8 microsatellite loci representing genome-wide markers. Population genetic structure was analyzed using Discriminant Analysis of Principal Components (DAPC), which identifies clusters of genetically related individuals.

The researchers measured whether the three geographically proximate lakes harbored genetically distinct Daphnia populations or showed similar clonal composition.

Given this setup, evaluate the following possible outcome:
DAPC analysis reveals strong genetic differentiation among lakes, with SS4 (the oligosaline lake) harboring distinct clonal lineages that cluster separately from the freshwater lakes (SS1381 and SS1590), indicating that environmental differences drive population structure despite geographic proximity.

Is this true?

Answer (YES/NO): NO